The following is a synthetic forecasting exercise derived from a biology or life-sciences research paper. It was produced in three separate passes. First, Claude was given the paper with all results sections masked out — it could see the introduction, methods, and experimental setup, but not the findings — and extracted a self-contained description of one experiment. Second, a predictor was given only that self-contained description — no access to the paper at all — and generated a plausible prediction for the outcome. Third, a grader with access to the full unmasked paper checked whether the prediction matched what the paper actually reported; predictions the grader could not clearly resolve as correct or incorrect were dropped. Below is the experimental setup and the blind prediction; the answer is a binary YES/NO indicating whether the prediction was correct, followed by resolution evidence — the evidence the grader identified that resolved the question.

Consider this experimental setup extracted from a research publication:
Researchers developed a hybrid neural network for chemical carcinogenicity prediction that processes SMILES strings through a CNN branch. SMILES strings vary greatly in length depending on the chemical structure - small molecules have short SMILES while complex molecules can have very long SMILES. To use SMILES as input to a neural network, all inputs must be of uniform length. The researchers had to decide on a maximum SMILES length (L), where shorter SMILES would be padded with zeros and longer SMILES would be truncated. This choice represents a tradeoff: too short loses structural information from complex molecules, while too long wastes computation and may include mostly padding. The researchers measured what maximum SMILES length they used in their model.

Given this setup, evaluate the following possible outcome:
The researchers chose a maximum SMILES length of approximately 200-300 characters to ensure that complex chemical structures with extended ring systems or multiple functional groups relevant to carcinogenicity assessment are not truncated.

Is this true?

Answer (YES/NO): NO